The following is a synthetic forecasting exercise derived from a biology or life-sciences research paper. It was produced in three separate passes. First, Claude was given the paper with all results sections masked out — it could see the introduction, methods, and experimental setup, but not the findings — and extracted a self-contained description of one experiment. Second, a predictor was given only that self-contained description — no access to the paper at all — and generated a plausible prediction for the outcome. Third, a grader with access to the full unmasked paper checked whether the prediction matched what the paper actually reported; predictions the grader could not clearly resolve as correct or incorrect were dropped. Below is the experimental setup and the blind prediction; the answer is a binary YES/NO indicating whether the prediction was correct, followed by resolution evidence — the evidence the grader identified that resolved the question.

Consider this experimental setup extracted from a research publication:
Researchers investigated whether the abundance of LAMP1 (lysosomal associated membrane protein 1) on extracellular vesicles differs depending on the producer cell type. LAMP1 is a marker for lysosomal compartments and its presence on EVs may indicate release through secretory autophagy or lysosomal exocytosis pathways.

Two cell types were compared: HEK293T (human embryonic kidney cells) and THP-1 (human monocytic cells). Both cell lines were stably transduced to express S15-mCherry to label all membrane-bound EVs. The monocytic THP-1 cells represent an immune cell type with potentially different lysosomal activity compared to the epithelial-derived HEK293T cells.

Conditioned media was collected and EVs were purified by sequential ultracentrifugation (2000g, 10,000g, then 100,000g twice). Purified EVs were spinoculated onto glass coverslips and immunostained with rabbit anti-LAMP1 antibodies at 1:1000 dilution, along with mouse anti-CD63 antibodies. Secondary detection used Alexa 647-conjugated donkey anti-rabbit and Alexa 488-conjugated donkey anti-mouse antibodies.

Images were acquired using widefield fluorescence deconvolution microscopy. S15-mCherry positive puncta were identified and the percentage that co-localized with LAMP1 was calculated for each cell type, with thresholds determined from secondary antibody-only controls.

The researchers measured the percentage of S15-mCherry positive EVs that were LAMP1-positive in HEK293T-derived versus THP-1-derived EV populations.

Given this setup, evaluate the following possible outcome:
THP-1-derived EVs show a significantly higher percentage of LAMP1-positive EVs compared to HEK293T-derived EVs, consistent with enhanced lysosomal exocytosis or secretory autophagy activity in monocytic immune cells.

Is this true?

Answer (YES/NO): YES